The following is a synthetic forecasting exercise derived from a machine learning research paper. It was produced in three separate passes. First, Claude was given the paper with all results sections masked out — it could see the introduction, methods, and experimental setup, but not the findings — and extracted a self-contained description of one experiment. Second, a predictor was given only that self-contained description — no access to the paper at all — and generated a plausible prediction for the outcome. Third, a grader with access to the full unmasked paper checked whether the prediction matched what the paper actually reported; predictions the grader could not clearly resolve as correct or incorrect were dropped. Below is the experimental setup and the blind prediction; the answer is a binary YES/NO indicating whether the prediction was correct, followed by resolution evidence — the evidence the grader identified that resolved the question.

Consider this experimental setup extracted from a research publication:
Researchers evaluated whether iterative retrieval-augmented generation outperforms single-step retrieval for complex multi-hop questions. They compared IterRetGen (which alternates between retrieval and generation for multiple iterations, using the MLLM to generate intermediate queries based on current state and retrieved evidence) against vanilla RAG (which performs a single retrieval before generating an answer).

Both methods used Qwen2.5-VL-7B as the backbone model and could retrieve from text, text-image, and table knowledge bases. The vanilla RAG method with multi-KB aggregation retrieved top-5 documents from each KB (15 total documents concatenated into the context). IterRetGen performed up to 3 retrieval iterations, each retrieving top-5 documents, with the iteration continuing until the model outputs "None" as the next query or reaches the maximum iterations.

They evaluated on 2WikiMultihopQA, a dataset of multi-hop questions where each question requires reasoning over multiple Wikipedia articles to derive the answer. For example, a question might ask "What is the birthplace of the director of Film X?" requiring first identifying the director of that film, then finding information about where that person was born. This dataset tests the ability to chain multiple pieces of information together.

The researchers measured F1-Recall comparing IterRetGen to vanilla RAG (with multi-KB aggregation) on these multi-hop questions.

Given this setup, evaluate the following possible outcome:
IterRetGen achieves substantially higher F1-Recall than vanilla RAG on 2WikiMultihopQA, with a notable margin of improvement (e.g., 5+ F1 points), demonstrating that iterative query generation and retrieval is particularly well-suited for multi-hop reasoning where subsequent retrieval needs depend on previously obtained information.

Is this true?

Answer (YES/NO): YES